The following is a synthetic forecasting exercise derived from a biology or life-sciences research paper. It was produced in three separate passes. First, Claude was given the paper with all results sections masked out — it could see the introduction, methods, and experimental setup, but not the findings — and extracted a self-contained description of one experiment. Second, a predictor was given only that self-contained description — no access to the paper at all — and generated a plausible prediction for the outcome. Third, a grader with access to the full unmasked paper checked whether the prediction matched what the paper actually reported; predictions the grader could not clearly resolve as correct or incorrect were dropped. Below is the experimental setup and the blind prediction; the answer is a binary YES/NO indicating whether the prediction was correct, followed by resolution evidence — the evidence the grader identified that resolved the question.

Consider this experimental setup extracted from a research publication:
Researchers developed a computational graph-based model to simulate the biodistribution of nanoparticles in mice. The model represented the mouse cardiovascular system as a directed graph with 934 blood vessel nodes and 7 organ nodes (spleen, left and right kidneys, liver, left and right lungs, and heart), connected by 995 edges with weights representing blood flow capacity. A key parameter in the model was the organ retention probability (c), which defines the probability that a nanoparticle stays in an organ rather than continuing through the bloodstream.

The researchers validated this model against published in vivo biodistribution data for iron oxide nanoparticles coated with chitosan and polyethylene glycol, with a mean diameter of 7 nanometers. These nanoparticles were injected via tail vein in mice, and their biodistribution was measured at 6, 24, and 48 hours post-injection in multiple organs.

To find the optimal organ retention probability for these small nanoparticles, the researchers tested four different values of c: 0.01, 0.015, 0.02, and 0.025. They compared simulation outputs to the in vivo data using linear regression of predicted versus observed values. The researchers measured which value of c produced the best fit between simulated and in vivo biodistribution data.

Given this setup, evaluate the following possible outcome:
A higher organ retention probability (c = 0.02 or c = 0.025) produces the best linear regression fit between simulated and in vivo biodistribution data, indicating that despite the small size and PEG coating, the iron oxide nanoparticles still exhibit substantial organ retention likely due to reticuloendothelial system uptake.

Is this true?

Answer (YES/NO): YES